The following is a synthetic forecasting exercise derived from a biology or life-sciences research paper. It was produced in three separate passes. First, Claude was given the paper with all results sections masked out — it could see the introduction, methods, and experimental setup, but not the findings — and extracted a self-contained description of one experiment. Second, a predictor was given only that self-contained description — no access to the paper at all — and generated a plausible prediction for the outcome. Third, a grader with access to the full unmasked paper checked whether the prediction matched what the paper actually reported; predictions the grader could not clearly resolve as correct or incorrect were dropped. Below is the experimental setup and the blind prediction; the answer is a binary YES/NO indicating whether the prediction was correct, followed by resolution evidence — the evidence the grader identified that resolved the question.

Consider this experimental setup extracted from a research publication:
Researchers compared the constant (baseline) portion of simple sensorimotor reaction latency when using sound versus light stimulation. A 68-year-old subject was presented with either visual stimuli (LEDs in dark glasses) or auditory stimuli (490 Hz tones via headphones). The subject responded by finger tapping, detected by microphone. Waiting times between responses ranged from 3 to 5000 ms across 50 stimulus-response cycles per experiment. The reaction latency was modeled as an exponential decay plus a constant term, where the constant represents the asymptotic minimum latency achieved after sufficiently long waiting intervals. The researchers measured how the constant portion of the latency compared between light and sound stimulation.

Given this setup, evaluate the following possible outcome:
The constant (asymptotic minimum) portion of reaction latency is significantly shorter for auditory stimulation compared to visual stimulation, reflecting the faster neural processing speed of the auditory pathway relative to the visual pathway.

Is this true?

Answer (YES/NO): YES